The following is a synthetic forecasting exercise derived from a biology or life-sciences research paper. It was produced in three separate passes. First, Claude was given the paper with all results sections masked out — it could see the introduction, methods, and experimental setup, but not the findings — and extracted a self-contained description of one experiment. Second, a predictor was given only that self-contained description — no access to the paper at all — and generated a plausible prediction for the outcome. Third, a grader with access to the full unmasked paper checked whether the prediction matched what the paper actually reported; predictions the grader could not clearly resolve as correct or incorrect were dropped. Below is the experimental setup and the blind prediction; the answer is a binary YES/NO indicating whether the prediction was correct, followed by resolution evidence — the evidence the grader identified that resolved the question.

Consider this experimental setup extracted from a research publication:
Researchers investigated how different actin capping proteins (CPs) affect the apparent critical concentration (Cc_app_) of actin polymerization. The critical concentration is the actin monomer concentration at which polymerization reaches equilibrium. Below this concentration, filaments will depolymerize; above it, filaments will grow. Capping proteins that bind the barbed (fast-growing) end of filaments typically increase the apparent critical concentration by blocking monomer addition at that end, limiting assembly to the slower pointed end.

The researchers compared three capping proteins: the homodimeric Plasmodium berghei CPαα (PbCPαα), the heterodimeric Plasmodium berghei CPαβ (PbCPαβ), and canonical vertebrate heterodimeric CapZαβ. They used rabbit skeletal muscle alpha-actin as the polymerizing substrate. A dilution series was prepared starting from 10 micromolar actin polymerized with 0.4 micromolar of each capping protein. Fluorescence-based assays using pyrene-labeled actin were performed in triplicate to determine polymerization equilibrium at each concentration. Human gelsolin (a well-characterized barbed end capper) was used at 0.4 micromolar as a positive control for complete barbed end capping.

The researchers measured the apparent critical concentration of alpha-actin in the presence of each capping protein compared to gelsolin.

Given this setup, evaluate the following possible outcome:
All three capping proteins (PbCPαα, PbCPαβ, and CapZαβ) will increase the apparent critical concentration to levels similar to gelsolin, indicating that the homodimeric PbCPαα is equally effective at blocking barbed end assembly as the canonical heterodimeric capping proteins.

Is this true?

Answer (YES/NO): NO